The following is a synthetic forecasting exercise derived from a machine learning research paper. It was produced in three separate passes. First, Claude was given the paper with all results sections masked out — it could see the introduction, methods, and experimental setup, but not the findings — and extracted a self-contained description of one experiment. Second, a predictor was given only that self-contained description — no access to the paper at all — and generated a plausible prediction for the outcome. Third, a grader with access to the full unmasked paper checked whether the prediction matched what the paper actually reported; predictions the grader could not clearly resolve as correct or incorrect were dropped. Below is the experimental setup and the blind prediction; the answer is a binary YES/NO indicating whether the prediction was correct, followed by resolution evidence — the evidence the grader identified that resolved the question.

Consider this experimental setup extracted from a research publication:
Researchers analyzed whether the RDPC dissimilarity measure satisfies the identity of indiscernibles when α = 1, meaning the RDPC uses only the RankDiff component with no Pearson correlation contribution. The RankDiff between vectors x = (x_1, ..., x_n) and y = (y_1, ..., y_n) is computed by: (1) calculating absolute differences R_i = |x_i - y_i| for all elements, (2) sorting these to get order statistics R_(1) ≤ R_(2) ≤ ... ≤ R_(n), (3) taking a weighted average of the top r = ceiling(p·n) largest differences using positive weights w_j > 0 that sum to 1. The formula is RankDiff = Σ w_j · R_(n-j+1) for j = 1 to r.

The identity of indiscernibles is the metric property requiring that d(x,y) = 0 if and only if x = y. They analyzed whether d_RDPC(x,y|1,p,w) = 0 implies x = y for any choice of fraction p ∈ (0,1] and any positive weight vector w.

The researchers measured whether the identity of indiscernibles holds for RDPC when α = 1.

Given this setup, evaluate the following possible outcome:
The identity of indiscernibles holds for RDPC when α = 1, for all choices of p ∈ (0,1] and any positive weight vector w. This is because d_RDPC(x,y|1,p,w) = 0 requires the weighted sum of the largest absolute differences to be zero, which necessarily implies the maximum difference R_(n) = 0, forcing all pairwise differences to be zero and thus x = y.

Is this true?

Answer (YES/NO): YES